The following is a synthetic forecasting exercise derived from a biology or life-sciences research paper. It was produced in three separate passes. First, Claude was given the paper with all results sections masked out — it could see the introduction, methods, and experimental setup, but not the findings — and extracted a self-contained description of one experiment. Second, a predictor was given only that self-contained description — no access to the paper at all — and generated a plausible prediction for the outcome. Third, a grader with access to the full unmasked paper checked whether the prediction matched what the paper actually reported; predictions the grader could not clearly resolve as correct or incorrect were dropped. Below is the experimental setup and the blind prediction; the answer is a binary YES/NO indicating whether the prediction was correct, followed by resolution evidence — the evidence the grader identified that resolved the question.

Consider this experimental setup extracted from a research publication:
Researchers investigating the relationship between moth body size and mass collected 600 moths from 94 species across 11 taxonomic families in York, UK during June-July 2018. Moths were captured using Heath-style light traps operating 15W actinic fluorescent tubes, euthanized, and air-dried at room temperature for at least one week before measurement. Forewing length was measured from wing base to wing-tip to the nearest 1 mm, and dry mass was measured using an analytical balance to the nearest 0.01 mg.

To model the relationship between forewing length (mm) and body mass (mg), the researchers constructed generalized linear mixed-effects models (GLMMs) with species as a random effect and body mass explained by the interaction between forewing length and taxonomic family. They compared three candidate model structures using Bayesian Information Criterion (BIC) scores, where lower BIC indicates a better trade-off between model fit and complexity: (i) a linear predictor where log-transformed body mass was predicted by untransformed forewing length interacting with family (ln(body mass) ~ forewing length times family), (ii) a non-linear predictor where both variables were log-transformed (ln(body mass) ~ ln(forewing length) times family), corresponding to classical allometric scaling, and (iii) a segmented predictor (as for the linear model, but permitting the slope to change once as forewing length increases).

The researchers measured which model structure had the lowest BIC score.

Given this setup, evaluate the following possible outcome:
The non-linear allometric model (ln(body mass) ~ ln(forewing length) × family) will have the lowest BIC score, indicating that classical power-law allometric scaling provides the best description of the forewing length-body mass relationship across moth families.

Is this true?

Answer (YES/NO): YES